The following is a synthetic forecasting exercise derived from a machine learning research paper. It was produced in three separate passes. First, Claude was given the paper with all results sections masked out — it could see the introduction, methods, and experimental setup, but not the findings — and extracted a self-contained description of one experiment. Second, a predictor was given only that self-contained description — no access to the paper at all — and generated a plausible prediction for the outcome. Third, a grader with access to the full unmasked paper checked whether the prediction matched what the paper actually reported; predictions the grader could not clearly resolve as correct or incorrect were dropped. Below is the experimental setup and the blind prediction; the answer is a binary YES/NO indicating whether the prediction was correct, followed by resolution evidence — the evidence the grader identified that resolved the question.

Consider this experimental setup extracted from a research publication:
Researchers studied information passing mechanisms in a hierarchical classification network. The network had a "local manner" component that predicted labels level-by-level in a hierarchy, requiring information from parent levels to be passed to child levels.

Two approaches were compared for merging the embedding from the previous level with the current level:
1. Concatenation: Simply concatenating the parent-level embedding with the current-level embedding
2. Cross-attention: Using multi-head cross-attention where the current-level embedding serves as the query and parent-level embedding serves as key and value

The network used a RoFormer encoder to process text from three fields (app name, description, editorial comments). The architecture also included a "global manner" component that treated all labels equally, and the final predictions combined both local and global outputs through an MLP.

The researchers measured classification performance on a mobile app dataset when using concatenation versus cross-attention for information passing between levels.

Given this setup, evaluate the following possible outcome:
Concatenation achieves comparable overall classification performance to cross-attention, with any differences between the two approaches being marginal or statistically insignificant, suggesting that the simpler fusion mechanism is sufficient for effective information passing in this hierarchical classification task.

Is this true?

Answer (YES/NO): YES